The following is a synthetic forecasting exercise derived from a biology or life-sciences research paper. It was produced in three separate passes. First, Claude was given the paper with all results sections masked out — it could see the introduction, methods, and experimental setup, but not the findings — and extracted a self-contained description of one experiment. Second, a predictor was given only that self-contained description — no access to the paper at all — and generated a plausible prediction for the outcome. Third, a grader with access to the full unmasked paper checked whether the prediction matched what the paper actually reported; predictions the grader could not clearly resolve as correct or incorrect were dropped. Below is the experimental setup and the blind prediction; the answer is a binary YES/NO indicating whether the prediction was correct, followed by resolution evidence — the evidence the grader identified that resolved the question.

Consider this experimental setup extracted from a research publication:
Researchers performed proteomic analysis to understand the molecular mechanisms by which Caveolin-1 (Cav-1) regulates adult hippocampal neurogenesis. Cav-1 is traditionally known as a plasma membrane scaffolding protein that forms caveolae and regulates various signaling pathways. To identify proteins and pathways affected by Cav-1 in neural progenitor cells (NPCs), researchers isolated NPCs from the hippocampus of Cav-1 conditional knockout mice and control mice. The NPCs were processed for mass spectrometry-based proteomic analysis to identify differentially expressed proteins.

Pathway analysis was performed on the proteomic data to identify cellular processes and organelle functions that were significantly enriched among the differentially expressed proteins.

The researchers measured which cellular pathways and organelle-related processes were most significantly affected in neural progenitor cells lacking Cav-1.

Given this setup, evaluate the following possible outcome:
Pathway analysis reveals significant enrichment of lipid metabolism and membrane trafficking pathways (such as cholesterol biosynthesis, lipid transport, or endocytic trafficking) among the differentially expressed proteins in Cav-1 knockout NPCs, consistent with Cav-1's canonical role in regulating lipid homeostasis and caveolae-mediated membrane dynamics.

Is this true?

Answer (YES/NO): NO